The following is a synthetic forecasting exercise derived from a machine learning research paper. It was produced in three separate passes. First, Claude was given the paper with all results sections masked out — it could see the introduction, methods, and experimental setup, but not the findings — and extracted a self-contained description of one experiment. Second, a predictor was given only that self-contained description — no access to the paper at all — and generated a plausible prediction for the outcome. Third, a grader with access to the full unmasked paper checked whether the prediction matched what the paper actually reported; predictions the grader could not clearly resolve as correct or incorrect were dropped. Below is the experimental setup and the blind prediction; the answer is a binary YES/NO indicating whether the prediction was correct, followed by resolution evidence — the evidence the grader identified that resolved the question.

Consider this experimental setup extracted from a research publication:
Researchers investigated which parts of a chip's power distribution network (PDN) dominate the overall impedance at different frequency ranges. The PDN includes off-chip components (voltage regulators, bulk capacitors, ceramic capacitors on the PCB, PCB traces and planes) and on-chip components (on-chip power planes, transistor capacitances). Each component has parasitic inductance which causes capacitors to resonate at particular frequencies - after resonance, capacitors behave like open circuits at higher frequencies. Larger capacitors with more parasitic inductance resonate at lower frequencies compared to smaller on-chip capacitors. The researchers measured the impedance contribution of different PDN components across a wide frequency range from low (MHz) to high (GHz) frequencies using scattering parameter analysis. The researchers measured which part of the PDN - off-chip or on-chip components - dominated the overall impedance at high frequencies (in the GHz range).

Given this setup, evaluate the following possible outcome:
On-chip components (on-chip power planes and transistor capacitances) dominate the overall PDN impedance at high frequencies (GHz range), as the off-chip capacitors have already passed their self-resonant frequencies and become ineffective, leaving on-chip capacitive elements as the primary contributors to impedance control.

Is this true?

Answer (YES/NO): YES